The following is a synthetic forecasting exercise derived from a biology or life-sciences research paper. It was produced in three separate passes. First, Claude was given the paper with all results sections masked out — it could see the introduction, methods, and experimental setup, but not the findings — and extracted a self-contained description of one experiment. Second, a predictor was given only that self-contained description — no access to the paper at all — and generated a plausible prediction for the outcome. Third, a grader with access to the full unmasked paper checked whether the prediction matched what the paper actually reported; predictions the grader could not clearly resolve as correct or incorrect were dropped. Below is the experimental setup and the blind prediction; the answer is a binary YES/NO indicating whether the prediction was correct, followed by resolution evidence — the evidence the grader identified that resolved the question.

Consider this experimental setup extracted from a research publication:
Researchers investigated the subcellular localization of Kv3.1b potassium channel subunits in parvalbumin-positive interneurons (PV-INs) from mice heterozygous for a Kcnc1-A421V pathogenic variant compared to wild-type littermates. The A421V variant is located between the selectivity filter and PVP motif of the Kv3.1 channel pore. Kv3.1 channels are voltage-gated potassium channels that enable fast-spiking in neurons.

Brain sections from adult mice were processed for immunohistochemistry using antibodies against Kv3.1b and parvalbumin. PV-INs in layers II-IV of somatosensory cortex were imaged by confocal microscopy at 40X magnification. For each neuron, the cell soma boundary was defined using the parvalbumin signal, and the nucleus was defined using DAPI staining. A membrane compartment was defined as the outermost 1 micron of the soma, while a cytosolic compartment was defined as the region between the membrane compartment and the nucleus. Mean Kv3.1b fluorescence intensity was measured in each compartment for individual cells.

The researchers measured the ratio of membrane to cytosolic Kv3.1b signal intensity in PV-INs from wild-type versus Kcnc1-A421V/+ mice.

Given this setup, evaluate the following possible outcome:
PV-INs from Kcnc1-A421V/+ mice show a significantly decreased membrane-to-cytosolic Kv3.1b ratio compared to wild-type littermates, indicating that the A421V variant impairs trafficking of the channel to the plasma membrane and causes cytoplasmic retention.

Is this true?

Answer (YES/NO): YES